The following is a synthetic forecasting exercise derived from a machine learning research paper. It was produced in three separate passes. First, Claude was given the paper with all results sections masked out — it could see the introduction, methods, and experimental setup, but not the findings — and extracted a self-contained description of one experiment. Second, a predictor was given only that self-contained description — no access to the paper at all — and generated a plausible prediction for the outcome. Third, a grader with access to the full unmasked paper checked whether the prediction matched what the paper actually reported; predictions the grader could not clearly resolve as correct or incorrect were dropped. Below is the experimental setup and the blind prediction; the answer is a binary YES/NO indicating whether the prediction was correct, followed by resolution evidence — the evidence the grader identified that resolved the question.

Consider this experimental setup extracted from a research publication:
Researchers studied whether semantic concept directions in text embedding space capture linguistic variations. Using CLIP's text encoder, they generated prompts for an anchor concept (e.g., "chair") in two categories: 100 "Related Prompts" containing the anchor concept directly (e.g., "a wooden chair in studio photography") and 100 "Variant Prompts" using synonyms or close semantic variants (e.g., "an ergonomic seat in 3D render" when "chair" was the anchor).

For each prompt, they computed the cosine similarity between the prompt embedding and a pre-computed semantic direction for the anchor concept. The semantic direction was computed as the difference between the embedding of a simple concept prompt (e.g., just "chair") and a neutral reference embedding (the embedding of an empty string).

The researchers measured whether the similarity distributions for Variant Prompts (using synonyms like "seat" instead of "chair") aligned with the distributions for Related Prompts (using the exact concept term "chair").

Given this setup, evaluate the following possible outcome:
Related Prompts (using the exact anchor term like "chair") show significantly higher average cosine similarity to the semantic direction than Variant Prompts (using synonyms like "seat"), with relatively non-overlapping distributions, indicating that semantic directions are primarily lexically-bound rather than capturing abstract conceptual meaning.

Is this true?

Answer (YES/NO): NO